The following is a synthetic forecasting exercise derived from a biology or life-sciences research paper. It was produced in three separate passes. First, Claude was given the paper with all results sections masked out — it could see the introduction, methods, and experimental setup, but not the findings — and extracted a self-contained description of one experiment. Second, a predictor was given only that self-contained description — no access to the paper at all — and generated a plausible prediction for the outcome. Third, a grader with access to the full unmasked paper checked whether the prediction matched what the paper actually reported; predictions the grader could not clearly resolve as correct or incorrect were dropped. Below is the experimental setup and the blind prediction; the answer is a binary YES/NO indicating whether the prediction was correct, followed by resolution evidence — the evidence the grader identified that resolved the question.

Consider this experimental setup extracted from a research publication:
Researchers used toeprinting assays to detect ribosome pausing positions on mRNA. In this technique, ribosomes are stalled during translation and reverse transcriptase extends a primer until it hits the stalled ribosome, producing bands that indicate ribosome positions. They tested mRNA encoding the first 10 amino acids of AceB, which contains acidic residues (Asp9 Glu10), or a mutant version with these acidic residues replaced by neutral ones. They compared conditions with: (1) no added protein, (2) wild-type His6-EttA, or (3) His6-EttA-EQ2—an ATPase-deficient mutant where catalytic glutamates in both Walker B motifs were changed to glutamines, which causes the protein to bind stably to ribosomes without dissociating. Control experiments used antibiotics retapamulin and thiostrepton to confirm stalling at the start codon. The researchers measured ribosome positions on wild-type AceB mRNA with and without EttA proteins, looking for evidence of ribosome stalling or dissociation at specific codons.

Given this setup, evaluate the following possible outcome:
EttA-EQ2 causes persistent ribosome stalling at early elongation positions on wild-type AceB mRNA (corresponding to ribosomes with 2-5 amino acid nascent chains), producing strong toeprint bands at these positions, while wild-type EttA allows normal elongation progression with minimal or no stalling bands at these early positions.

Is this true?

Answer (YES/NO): NO